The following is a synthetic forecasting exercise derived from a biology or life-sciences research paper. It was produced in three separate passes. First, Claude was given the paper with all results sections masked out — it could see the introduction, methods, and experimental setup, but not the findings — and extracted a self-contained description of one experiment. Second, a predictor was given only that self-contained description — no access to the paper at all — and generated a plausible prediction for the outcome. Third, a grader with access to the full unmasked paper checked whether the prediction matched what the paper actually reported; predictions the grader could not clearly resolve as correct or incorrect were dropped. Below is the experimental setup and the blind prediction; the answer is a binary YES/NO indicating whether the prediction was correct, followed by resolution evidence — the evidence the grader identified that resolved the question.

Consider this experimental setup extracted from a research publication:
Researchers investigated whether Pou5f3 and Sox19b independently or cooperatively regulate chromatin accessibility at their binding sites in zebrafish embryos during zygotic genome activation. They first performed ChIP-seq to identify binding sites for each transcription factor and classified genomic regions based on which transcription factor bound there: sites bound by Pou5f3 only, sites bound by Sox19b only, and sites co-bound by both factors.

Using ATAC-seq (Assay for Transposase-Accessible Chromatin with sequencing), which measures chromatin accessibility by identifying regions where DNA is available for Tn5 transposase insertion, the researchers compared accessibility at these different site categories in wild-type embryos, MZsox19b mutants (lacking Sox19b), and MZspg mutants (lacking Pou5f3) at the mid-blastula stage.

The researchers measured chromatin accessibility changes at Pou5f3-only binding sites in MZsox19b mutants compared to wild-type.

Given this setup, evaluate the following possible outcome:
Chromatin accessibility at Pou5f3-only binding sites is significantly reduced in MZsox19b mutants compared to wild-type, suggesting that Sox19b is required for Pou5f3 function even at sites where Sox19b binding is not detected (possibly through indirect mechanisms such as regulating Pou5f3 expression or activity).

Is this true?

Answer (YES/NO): NO